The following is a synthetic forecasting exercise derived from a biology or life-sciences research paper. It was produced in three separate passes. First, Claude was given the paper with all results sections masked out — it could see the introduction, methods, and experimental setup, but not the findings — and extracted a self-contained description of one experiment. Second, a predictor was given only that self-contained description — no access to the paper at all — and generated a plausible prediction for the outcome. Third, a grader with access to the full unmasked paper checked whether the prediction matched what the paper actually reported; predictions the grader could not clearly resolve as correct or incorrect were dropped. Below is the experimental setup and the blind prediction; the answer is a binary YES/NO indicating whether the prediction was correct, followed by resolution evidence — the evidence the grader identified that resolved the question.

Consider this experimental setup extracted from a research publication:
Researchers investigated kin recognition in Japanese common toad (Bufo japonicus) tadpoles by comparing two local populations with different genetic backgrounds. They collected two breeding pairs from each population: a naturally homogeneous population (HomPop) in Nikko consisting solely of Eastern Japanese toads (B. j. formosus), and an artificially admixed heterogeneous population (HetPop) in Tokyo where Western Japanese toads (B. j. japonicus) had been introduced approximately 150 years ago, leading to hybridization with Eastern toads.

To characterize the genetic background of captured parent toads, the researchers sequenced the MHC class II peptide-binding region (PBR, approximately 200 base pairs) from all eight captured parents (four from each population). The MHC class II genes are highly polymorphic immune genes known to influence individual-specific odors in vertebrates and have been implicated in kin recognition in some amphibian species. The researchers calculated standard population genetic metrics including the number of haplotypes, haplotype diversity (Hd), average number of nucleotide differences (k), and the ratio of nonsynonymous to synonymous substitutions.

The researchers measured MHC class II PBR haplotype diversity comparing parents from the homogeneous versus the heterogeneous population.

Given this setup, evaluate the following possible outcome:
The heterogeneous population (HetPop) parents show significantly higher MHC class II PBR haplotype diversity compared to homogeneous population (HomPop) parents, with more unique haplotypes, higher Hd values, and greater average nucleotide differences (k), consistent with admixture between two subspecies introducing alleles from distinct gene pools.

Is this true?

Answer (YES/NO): NO